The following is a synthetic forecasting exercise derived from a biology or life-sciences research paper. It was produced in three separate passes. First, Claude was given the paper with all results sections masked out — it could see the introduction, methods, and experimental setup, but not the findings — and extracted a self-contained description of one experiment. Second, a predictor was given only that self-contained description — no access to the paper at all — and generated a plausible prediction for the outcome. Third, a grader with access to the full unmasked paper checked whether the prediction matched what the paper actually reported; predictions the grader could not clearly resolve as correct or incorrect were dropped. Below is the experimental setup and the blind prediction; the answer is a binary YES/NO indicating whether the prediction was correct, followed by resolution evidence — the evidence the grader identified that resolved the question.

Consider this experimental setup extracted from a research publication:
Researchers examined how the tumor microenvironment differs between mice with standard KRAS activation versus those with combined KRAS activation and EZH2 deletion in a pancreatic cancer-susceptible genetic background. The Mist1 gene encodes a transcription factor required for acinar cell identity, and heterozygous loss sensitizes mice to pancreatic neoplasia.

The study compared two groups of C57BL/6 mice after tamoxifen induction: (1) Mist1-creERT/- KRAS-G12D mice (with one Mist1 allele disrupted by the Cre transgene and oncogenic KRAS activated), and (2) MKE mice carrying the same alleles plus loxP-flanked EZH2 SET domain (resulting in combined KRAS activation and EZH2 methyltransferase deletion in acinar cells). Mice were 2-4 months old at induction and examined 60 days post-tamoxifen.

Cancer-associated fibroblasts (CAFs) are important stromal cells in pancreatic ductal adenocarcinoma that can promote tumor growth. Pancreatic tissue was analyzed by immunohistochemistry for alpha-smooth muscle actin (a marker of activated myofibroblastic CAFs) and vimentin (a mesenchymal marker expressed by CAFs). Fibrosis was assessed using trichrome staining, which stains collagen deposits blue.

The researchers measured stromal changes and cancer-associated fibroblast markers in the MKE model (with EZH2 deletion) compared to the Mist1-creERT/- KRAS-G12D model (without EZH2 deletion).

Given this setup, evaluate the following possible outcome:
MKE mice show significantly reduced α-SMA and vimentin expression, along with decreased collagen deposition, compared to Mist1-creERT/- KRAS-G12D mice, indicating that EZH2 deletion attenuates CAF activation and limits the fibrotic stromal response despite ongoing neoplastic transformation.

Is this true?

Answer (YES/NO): NO